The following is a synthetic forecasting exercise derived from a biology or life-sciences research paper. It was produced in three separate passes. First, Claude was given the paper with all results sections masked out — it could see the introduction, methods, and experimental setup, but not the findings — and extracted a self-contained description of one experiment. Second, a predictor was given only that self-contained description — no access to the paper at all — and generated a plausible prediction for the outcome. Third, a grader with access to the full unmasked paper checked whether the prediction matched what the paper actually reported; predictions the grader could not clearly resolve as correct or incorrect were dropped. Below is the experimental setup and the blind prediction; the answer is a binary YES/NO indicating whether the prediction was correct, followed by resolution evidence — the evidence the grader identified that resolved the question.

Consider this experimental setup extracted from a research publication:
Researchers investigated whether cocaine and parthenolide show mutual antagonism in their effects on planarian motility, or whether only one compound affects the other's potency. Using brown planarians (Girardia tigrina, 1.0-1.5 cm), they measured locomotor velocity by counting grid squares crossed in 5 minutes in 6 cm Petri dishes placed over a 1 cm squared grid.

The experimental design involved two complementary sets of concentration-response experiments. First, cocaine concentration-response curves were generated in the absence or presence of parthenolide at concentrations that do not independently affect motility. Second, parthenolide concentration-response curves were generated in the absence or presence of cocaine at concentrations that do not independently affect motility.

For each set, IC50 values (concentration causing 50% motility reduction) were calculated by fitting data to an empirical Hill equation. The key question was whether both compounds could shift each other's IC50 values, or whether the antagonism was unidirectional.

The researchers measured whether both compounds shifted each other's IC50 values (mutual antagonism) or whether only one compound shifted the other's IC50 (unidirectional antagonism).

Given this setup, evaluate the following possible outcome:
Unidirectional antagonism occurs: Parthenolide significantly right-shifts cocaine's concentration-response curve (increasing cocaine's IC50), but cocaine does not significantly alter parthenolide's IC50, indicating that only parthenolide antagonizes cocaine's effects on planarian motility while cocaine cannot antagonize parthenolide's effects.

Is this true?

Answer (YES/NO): NO